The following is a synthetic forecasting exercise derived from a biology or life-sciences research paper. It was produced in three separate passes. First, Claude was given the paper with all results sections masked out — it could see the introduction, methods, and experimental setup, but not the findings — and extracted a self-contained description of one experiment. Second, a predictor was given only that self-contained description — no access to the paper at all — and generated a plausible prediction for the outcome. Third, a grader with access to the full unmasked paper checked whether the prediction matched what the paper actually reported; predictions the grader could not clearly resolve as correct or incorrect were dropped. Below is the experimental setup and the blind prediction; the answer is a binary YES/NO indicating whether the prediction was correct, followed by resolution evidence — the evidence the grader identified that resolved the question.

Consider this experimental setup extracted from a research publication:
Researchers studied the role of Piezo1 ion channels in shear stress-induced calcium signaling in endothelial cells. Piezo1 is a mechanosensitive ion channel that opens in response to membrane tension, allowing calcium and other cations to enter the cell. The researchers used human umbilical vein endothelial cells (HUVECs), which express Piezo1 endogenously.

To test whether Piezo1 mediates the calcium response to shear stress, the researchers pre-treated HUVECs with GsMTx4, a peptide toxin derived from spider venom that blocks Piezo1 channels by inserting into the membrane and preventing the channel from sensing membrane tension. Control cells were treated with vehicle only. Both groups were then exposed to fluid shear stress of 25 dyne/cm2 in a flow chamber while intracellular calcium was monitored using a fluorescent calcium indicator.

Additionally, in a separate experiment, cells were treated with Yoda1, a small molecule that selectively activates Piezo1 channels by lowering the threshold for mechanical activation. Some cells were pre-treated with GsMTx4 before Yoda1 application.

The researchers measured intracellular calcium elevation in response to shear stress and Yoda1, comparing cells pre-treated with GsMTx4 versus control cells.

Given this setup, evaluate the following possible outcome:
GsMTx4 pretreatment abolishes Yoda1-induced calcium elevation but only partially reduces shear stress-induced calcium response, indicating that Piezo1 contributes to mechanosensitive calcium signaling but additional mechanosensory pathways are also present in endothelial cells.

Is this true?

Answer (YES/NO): NO